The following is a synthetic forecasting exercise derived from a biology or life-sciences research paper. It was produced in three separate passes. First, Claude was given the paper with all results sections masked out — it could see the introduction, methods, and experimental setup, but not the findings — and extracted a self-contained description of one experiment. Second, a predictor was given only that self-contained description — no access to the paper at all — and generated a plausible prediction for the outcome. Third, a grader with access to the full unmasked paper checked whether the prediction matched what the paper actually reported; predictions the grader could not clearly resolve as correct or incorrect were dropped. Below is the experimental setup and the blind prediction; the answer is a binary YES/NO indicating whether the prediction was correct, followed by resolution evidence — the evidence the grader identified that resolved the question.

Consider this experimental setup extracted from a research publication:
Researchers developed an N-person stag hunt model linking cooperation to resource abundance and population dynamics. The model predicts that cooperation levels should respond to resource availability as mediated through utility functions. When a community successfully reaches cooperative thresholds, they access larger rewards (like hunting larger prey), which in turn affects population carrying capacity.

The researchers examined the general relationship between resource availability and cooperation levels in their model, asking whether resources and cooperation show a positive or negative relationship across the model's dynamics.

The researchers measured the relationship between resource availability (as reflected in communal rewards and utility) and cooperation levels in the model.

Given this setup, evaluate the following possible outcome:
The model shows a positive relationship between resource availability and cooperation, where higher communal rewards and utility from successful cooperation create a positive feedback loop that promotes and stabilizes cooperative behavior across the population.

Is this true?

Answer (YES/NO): YES